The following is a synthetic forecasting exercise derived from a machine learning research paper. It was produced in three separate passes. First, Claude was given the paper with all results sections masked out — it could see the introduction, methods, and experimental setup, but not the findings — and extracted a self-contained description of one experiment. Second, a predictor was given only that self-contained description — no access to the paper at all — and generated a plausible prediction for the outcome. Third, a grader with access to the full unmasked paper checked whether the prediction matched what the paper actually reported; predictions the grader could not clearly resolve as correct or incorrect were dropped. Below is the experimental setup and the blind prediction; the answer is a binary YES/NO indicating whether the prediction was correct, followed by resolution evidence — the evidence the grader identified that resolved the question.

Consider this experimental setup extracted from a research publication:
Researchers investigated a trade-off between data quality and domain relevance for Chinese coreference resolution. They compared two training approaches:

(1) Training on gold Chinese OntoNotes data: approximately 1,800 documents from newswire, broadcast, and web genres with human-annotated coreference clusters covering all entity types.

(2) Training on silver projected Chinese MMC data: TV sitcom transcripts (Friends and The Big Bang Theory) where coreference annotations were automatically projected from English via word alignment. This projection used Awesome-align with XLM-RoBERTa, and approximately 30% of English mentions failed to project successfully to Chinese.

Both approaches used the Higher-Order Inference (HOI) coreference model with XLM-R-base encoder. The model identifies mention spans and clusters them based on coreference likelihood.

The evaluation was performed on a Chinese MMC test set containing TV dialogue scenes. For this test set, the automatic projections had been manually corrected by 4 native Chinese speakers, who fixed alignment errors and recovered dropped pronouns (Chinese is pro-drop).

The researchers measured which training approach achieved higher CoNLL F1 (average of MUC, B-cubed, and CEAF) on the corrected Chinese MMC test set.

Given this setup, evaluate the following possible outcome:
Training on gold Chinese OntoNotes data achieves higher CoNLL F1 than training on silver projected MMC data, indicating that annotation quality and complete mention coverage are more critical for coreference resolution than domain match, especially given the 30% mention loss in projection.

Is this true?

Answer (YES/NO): NO